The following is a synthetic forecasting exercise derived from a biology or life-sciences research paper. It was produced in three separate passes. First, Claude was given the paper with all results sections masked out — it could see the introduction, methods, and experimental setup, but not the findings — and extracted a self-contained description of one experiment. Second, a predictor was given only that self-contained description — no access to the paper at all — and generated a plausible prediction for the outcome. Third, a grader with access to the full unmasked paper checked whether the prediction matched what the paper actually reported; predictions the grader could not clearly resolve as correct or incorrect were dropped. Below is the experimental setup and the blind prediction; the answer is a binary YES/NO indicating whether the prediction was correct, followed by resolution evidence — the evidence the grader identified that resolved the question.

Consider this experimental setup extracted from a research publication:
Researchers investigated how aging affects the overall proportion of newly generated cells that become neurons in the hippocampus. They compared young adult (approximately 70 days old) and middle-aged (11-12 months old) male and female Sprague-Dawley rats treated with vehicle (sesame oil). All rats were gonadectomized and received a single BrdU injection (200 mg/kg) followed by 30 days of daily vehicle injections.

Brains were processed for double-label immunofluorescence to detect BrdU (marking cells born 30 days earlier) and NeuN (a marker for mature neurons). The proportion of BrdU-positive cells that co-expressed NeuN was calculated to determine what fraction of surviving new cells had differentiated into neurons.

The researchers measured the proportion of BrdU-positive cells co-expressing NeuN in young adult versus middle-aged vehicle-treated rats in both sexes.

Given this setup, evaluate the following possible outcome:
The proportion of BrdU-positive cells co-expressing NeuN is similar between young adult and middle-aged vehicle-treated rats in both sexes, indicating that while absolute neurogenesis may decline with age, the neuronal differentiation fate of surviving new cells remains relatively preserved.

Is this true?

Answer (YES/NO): NO